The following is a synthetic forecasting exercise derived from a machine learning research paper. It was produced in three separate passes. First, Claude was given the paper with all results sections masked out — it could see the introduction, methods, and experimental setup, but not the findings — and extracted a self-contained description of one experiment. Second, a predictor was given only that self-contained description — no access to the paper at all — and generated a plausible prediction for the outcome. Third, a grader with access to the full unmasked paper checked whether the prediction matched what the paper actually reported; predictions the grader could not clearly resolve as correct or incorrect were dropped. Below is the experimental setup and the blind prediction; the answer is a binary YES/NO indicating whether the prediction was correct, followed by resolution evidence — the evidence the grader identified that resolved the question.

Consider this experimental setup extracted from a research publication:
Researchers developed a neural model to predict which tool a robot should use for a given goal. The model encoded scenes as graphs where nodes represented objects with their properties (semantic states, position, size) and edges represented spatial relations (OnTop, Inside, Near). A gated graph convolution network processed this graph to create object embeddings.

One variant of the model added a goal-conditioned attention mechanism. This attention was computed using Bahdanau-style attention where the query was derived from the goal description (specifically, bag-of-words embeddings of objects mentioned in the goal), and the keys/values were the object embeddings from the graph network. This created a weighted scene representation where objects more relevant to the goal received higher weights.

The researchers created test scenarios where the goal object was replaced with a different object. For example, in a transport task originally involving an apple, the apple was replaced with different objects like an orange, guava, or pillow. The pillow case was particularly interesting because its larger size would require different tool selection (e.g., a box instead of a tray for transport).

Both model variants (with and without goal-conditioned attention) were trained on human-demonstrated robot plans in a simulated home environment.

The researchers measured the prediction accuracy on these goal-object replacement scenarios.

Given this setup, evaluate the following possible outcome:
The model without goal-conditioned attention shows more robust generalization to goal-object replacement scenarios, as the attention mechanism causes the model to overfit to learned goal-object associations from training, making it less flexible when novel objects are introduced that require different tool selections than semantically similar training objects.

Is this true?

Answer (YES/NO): NO